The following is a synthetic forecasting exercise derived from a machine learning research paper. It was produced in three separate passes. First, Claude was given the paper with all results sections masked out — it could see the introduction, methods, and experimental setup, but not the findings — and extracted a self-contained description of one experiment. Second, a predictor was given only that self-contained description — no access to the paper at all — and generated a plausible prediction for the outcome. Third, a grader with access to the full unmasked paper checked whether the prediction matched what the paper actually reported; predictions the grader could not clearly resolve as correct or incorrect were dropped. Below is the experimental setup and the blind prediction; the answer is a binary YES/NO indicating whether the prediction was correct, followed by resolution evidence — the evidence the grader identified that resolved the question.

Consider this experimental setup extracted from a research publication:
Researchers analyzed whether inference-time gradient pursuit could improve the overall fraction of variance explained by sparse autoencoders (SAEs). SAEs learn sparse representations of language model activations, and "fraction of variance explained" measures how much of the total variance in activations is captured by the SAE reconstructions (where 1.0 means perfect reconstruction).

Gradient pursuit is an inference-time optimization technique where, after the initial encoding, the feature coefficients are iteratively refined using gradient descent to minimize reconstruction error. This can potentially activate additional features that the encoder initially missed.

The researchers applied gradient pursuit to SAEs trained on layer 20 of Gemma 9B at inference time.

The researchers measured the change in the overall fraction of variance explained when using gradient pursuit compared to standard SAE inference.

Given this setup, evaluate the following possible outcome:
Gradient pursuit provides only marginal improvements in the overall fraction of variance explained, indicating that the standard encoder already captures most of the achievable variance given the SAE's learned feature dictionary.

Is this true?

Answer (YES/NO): YES